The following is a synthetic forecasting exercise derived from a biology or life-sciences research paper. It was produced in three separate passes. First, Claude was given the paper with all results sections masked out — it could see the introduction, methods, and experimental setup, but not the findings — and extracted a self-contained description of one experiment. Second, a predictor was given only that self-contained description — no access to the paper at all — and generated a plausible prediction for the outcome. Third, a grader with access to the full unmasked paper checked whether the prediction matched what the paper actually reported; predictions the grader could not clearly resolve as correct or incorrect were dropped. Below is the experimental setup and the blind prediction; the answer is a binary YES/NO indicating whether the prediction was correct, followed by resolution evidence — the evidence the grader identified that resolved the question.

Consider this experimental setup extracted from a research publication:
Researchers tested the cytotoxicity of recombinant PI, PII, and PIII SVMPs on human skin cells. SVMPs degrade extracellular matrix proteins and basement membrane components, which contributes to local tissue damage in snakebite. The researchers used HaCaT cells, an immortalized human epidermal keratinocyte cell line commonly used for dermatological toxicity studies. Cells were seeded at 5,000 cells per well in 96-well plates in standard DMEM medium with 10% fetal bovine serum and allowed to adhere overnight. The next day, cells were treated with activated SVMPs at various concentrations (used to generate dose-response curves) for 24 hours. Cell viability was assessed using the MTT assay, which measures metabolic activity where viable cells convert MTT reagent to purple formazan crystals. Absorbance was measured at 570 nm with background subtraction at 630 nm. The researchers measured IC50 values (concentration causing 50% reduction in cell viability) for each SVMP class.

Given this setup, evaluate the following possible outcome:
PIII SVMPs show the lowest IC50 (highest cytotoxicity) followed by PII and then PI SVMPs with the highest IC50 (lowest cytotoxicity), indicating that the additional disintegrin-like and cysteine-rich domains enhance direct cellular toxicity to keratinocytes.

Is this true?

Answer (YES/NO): NO